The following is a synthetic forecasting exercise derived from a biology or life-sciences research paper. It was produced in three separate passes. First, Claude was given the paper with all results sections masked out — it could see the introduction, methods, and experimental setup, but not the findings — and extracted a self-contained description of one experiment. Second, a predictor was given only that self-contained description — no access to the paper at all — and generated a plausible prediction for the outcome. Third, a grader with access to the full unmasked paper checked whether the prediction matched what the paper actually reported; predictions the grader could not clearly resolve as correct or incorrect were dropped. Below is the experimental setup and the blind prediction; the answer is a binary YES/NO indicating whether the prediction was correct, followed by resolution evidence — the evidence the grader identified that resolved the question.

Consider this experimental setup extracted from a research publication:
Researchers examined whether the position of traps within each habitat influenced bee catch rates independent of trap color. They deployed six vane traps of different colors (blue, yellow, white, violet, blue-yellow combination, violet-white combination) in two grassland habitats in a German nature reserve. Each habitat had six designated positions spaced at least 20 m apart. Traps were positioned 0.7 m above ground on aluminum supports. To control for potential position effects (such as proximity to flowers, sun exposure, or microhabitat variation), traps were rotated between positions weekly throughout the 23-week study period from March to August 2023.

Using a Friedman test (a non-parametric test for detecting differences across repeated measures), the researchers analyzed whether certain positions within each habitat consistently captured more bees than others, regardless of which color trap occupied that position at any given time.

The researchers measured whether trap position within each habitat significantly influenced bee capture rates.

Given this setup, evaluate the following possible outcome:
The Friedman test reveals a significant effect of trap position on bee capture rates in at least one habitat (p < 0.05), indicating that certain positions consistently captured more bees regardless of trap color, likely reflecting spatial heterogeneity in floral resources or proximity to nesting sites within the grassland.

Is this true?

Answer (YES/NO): NO